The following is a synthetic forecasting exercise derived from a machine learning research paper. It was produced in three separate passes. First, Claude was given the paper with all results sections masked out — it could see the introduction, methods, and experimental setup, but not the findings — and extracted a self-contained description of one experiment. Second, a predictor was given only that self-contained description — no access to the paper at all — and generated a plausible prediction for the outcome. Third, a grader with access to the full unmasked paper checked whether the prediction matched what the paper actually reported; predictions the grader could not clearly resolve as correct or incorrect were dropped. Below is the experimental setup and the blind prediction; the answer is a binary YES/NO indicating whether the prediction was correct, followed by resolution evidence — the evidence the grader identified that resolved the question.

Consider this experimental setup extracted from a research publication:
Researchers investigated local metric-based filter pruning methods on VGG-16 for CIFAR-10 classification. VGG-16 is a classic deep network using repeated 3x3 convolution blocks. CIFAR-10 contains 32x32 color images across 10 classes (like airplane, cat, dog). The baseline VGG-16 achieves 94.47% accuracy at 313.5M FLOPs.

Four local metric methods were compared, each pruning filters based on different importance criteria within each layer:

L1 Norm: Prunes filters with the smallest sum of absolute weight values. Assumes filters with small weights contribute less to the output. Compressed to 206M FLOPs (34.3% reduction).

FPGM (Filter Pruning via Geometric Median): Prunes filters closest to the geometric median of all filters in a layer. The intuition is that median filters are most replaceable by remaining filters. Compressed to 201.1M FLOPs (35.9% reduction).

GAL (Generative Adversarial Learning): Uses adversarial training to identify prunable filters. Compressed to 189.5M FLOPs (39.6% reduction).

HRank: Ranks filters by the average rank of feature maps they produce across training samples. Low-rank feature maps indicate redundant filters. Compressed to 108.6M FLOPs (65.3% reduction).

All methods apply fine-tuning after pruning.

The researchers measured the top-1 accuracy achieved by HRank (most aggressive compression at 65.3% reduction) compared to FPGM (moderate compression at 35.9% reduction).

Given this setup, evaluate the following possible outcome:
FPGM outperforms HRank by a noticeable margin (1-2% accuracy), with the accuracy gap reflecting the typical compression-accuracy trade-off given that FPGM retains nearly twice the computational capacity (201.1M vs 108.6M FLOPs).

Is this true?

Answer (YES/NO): YES